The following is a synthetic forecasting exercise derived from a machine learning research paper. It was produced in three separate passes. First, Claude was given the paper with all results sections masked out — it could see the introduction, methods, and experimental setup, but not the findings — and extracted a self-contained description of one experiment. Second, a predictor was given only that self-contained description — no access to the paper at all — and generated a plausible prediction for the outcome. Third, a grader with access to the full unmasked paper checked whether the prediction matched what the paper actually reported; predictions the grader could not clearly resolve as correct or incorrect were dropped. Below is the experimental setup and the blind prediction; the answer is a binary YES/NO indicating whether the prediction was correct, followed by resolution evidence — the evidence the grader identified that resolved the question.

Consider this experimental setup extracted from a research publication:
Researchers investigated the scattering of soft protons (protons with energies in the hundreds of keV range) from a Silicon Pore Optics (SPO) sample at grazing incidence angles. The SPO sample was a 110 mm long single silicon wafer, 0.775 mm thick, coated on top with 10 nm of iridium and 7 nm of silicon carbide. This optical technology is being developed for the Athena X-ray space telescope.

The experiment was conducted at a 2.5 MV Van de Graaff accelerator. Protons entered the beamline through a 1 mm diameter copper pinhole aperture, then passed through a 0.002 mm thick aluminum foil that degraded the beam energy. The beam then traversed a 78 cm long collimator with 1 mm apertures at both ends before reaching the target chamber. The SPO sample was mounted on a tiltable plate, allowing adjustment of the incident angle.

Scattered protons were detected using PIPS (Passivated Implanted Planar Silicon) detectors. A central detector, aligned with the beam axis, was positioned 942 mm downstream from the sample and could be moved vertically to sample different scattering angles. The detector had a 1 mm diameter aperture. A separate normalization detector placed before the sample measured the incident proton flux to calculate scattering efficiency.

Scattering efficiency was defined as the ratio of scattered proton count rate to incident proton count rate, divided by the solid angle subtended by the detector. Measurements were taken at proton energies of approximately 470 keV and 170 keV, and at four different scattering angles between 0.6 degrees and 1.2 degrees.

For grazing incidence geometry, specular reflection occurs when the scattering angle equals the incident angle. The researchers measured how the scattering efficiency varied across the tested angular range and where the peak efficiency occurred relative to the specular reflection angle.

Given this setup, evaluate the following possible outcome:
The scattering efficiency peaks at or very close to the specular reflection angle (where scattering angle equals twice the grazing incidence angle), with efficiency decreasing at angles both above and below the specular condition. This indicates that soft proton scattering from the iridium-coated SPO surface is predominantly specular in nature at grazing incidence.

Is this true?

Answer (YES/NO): YES